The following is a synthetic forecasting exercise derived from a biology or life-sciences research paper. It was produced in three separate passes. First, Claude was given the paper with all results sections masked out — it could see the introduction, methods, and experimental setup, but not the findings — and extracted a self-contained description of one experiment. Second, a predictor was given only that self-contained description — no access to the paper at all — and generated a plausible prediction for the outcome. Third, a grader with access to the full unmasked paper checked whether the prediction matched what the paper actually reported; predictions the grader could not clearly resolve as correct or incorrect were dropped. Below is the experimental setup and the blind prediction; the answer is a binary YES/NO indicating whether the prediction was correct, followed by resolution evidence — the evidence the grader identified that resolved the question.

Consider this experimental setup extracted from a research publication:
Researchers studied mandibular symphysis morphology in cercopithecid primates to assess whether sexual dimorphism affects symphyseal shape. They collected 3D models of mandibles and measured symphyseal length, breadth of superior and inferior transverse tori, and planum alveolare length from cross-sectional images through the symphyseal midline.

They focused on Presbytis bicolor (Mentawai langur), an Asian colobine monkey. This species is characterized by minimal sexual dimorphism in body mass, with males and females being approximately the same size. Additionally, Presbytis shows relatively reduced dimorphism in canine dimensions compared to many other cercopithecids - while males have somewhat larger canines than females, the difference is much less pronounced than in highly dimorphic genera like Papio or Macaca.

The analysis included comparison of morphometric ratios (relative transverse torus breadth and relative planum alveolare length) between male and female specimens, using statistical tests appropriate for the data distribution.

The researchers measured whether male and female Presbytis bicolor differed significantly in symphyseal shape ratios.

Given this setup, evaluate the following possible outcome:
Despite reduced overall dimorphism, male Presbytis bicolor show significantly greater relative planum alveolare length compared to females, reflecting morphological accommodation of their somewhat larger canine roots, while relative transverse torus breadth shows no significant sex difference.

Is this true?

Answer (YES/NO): NO